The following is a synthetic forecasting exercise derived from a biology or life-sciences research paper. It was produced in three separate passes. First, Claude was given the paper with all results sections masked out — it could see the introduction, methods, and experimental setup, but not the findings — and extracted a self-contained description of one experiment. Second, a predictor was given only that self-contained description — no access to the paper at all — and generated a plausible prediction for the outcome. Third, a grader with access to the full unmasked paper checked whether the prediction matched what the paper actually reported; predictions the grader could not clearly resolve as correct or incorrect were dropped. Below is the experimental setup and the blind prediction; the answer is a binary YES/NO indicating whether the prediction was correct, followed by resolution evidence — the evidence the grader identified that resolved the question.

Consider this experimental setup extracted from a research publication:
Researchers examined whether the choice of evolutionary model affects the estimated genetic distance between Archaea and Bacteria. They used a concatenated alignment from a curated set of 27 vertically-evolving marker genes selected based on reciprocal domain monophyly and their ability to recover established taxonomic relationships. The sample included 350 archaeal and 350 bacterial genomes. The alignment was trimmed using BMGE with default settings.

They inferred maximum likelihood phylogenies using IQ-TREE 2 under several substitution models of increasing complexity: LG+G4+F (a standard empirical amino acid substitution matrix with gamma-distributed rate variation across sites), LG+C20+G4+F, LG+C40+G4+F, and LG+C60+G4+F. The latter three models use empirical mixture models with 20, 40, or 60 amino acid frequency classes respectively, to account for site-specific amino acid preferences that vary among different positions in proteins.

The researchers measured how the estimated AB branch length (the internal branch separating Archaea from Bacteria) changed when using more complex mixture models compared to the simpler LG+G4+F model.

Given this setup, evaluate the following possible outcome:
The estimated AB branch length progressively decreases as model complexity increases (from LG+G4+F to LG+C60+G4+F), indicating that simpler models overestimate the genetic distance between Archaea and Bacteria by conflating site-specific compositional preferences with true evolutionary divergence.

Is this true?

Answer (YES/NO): NO